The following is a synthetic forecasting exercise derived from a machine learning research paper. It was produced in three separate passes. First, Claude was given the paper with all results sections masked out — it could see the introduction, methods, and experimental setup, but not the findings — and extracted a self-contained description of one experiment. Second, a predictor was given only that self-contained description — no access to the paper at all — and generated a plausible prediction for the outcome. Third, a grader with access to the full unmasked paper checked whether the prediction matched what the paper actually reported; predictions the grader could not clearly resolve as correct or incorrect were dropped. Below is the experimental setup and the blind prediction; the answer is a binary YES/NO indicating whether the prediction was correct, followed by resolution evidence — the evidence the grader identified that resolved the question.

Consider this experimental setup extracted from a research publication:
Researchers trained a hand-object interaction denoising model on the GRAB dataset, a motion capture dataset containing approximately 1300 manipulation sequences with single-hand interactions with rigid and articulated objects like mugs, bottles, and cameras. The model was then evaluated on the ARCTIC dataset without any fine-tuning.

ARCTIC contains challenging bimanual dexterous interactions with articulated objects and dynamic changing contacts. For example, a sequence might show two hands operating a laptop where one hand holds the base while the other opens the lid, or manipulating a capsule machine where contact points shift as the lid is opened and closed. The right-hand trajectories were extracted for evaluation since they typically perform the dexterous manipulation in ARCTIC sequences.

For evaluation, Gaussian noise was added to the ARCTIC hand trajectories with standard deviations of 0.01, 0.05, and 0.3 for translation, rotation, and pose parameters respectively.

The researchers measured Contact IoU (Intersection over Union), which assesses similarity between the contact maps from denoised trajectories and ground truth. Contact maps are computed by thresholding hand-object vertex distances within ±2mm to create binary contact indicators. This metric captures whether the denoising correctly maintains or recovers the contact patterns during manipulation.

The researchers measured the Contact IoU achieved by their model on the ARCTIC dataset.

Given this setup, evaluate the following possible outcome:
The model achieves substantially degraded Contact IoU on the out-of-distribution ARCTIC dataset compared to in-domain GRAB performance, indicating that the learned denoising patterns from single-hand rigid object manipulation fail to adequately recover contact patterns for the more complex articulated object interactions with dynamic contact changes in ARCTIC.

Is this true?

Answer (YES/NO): NO